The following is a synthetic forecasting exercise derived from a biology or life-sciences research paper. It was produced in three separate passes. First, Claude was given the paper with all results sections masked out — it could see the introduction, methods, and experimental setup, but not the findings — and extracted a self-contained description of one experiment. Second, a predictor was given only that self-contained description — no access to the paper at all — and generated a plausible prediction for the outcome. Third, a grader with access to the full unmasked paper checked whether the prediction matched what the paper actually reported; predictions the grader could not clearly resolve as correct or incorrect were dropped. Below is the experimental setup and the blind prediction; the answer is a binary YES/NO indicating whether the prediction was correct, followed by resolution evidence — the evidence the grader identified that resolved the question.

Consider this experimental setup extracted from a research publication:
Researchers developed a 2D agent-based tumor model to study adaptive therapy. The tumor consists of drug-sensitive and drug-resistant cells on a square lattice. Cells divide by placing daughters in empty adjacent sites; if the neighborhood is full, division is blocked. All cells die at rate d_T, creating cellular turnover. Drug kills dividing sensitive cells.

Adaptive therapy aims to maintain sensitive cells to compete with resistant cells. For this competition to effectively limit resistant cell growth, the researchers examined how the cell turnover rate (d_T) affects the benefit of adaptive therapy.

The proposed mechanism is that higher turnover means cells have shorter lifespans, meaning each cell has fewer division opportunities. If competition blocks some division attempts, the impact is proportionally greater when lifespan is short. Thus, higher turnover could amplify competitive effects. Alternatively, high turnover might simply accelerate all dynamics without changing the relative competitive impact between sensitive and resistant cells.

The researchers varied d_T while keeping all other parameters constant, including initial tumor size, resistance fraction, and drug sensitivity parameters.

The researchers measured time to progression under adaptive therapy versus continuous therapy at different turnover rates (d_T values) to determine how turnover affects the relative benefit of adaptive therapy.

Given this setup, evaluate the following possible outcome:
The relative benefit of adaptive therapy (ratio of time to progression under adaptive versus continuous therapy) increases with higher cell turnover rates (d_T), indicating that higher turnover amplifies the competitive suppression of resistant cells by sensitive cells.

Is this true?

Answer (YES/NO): YES